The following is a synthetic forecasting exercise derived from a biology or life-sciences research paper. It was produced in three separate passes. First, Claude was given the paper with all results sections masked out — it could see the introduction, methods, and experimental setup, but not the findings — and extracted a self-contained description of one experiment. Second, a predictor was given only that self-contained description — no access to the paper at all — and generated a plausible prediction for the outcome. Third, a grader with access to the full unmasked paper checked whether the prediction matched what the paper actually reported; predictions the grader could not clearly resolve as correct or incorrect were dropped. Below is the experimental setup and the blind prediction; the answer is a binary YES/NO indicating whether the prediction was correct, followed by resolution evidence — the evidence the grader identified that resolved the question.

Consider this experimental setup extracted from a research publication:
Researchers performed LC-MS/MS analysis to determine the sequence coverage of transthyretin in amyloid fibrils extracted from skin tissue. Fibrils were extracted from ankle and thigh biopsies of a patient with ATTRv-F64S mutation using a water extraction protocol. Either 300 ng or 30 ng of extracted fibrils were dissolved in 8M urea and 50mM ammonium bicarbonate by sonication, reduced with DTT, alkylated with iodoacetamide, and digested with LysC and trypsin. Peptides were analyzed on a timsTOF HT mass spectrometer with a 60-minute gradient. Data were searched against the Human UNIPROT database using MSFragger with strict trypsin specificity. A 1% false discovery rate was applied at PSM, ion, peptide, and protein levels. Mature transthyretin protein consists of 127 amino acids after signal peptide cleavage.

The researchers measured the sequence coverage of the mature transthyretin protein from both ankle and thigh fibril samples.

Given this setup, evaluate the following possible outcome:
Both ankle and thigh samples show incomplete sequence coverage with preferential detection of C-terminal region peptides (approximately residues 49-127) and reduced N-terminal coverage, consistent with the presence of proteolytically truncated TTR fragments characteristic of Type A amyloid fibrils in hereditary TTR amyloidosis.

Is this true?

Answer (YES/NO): NO